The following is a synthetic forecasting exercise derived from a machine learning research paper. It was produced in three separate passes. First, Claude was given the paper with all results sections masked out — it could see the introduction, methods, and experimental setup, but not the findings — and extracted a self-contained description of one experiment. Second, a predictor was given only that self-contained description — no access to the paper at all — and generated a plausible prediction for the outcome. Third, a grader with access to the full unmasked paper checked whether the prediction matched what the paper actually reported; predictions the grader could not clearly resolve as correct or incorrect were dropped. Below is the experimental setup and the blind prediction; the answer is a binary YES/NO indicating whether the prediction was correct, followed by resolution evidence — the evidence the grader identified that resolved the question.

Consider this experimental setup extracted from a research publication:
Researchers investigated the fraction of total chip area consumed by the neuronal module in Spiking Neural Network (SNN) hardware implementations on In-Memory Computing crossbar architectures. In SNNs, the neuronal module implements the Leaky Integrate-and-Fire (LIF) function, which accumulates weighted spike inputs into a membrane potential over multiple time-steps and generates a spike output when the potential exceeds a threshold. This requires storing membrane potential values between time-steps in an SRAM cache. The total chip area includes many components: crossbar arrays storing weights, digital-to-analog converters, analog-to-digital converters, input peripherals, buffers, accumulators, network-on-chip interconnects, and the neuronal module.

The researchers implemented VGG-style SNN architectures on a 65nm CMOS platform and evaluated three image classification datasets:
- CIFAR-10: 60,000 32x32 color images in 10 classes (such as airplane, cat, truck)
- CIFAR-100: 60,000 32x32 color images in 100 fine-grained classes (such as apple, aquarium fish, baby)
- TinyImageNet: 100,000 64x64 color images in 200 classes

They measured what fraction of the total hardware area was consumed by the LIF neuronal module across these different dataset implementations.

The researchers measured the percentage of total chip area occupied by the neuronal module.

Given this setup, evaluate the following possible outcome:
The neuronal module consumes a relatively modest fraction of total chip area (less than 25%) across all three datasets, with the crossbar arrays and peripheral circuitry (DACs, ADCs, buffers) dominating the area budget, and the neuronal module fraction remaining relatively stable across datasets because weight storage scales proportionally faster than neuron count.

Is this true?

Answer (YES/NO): NO